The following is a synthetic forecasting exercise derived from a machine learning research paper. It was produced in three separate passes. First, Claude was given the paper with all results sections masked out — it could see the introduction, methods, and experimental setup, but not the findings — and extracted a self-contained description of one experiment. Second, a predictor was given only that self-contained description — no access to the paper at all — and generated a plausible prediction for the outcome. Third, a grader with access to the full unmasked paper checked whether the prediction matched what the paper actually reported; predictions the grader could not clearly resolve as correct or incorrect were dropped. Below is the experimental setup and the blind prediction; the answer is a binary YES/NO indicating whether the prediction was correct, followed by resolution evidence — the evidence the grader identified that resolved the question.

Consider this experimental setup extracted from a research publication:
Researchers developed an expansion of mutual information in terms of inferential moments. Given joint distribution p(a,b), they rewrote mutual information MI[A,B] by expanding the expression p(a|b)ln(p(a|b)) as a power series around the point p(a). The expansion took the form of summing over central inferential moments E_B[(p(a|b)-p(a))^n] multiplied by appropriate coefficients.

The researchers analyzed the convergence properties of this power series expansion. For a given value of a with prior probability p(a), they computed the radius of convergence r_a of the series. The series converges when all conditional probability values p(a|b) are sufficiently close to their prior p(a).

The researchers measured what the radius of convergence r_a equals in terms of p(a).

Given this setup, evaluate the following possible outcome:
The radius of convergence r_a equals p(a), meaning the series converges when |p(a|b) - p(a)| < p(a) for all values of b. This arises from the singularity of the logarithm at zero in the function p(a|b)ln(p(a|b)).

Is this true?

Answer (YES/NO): YES